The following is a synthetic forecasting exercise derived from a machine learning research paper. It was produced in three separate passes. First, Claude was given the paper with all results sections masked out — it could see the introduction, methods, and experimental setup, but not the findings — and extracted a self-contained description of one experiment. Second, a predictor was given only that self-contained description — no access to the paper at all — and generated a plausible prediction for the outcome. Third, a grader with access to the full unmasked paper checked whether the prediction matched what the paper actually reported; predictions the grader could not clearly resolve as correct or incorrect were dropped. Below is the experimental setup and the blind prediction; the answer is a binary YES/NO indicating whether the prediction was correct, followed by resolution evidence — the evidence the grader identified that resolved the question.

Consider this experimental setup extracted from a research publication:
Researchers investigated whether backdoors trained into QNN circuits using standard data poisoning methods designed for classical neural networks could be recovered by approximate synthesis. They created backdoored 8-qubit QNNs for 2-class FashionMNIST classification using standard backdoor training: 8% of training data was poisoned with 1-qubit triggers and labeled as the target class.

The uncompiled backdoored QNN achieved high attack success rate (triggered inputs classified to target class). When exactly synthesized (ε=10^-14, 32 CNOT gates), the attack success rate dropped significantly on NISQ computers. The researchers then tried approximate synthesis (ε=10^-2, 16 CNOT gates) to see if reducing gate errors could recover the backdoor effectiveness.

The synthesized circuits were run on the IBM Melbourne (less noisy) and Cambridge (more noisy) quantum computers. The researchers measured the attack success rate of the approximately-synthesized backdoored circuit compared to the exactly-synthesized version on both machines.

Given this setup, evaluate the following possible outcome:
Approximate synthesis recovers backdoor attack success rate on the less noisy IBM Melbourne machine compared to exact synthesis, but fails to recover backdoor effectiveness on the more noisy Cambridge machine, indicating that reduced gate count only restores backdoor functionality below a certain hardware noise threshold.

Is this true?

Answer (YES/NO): NO